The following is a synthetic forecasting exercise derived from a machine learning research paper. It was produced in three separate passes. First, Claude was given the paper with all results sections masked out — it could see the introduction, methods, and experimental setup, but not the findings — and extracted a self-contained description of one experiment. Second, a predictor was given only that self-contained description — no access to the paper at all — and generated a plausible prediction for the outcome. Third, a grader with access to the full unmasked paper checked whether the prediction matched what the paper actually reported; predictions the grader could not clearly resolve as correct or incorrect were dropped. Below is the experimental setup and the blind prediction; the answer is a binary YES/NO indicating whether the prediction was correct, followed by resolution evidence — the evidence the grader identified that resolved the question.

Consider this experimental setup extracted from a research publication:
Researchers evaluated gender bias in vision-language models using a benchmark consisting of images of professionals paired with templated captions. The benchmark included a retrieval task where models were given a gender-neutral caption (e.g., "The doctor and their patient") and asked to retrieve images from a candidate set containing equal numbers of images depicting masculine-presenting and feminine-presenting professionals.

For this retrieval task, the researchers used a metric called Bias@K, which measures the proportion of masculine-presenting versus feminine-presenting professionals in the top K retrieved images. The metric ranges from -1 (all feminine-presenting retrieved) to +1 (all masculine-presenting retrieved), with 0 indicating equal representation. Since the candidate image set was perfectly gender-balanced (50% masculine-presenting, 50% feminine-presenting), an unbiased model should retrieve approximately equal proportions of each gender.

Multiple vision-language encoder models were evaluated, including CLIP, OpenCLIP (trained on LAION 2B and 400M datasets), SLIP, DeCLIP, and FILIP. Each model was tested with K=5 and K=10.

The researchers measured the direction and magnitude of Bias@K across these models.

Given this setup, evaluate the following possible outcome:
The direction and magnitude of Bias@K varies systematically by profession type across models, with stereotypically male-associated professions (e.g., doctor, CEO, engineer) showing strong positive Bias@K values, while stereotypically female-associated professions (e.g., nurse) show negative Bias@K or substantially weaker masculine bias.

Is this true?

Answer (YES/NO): NO